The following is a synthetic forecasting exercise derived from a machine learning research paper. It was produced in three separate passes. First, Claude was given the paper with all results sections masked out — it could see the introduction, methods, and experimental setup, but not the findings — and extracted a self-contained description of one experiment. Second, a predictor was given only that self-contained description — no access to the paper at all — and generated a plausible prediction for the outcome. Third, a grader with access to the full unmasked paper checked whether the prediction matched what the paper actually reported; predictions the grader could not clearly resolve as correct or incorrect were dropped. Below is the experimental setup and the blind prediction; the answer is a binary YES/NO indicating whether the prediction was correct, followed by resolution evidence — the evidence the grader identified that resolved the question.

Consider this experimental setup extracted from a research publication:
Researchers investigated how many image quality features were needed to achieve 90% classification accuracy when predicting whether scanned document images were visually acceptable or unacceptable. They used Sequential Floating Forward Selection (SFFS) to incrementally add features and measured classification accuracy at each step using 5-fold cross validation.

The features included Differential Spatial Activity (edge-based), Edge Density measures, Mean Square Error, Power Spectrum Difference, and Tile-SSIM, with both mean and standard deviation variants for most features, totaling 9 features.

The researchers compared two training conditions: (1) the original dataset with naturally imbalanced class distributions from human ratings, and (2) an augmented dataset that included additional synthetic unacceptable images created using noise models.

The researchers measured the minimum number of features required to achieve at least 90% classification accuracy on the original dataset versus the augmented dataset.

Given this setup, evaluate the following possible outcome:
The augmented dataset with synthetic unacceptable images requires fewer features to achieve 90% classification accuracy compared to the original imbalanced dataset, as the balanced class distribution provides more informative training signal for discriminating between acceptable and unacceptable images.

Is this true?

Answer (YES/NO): NO